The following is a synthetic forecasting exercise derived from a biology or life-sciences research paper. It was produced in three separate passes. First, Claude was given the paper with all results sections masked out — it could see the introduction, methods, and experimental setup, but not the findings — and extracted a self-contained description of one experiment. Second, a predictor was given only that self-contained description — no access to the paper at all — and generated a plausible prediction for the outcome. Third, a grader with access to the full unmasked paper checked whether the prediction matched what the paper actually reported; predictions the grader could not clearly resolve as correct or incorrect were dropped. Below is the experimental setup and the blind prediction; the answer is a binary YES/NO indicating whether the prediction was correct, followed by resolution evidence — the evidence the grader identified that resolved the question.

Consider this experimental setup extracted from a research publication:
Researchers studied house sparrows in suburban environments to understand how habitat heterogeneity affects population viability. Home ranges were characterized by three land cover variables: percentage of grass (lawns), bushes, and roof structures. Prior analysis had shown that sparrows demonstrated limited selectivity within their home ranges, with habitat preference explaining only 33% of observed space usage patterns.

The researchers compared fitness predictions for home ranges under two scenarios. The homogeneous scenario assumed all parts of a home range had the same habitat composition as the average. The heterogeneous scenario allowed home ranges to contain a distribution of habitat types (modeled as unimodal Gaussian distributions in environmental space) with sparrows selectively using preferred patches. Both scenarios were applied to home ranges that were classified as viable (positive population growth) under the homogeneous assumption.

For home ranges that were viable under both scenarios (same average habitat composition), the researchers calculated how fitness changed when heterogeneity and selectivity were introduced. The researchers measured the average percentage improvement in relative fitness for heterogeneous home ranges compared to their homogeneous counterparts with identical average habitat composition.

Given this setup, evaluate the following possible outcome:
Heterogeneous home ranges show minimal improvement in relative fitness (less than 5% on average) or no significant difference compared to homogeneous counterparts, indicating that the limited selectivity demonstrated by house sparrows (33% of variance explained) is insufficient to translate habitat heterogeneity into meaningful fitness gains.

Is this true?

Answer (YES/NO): NO